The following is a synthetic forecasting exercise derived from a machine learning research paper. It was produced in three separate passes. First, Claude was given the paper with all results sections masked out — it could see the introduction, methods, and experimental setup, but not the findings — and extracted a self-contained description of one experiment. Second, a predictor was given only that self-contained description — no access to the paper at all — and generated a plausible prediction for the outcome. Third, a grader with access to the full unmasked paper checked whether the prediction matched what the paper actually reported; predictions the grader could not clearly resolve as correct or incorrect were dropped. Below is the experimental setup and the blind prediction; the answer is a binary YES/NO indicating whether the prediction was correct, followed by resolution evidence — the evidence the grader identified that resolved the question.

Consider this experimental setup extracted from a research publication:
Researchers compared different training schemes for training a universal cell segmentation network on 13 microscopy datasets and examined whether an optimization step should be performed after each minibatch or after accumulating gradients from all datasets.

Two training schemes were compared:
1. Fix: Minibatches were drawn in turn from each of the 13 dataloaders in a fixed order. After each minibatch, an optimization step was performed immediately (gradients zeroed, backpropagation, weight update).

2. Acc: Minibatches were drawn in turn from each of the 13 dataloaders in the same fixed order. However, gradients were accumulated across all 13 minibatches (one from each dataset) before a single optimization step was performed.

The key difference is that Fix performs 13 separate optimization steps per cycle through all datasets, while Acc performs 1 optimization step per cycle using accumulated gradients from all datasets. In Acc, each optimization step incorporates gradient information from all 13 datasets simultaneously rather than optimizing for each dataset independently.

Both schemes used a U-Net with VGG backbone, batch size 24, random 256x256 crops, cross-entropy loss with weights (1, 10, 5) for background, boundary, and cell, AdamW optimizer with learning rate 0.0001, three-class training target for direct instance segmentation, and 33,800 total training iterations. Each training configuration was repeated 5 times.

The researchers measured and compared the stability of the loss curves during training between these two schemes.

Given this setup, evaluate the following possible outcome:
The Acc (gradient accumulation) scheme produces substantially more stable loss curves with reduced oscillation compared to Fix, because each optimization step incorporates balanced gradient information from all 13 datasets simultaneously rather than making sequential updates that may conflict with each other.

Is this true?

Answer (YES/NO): NO